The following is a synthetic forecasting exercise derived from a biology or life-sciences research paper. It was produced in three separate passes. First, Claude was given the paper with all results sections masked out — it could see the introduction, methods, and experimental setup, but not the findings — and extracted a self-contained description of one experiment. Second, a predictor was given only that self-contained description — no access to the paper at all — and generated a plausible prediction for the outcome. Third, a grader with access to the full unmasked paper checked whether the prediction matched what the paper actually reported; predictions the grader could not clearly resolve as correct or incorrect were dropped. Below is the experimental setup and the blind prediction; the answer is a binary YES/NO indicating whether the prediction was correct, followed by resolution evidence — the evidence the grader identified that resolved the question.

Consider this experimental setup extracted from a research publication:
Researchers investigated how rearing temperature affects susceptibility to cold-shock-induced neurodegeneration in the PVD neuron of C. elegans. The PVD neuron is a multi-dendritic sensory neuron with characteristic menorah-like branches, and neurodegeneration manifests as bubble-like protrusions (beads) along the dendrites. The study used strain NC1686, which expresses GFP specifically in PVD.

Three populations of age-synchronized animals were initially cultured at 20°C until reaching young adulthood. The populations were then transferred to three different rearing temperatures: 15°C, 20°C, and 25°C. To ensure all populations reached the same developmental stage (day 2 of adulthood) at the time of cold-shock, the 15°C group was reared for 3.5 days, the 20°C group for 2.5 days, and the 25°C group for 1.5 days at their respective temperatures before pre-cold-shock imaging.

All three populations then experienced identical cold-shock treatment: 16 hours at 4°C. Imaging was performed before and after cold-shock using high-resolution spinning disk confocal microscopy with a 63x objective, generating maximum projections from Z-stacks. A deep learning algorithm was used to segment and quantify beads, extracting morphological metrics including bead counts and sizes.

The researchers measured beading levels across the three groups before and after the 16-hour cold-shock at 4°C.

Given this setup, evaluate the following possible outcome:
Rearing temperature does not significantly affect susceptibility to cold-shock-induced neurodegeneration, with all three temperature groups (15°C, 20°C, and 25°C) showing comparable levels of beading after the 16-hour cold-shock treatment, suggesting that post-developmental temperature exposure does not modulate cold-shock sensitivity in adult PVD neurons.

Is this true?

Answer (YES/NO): NO